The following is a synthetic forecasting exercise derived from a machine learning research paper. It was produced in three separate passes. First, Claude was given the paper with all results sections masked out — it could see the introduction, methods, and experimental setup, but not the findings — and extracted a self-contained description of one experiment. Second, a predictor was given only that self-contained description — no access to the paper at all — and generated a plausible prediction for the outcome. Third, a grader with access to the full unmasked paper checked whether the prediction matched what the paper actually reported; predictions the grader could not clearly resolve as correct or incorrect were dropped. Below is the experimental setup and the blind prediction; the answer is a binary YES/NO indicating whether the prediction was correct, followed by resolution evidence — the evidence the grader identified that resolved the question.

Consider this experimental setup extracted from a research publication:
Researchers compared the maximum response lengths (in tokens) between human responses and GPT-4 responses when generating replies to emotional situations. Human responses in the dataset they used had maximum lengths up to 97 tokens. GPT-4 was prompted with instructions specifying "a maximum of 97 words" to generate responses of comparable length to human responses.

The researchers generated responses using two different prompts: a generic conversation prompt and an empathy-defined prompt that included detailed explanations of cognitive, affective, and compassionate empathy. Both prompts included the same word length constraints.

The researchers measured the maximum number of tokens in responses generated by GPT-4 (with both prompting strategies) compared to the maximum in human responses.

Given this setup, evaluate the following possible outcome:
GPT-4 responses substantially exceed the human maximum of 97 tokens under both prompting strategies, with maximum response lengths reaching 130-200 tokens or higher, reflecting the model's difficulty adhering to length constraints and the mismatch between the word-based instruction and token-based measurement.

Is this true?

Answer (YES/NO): NO